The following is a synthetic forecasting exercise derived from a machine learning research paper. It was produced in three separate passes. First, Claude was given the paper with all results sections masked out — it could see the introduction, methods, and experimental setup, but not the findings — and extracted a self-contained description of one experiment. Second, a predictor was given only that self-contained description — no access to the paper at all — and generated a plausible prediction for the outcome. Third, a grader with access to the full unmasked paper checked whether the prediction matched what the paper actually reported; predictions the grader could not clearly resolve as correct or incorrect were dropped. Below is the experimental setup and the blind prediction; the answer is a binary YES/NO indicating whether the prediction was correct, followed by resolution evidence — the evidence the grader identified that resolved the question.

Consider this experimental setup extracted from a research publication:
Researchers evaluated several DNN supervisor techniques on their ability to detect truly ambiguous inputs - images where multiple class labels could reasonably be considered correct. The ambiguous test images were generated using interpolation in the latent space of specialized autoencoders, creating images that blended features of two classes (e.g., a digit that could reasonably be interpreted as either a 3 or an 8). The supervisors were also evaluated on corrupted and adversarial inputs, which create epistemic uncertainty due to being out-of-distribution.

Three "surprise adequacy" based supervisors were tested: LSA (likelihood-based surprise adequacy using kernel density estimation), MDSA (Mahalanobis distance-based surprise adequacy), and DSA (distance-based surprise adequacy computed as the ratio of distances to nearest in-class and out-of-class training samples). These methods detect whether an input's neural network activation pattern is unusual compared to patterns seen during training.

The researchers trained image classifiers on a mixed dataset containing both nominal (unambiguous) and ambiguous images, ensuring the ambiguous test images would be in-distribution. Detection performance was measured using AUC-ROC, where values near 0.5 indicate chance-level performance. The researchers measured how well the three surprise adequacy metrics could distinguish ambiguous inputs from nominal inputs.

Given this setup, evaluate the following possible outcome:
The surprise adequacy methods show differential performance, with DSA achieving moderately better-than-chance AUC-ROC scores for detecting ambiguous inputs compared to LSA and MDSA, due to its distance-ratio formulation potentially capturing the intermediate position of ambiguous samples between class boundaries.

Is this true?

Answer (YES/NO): NO